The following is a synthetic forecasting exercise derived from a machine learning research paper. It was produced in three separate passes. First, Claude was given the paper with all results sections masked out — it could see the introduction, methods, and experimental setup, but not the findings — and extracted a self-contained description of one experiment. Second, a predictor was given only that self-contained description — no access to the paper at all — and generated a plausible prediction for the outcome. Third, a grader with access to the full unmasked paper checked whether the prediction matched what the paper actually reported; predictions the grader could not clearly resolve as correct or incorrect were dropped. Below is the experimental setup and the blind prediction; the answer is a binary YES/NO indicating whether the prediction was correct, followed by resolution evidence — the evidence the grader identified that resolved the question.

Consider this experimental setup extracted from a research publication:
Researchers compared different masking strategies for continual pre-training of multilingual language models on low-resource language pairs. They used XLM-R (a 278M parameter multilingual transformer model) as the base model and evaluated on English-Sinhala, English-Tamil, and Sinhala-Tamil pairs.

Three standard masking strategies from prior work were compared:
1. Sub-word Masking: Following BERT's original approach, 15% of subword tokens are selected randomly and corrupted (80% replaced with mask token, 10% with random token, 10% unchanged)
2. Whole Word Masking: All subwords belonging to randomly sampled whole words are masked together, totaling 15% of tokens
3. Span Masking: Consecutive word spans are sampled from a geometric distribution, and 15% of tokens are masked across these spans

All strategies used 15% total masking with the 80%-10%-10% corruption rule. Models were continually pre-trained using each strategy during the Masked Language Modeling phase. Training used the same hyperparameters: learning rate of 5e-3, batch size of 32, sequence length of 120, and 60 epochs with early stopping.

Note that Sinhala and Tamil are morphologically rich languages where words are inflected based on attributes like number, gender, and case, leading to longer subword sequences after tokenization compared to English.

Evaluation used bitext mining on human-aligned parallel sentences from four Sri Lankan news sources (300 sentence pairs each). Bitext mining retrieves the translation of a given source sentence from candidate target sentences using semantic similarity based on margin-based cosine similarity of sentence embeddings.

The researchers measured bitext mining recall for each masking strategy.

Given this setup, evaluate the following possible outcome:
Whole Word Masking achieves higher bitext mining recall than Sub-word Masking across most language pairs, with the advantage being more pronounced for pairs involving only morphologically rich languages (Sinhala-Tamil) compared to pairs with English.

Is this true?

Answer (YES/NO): NO